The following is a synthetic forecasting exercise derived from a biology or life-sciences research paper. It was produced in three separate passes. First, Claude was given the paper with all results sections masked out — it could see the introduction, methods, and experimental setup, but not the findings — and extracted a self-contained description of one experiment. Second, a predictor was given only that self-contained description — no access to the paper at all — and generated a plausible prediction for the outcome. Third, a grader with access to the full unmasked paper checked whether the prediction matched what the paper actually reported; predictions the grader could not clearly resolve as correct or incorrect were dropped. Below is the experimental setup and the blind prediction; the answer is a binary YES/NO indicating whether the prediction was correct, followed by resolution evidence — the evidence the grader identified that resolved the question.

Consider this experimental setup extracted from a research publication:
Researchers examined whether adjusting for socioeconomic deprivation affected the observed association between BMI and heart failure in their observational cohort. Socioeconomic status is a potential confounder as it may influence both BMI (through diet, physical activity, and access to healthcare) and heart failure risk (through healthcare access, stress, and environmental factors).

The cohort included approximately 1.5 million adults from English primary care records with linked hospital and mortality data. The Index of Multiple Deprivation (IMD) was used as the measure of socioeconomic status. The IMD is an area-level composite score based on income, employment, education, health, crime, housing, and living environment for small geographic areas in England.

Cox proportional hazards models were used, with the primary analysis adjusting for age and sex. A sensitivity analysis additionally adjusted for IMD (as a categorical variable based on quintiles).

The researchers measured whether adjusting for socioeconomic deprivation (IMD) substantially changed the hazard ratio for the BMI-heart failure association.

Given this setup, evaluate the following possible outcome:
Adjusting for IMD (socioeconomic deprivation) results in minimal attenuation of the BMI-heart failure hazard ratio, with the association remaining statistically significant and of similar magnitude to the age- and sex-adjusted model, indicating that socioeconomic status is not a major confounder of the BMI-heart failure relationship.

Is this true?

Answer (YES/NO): YES